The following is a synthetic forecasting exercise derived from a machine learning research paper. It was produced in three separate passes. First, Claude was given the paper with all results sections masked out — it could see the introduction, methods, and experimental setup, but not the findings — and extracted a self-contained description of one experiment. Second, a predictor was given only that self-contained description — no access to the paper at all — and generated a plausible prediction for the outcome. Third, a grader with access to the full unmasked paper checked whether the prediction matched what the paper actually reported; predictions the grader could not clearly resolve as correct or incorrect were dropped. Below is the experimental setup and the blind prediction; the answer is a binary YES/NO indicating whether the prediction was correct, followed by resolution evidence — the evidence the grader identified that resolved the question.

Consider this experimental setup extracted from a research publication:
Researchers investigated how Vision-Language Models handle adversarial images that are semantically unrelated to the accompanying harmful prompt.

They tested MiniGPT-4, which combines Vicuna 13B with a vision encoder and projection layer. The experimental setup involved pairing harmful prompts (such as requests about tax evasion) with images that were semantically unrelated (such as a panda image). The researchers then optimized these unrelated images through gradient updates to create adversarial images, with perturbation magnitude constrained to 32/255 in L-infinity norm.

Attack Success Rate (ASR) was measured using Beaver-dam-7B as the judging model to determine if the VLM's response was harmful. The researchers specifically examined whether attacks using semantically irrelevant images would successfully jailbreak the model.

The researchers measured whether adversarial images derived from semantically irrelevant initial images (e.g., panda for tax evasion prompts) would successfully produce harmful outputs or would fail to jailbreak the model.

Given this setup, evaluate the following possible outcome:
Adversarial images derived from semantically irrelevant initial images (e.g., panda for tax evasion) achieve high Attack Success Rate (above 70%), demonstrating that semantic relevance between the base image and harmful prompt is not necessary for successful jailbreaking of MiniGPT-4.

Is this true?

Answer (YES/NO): NO